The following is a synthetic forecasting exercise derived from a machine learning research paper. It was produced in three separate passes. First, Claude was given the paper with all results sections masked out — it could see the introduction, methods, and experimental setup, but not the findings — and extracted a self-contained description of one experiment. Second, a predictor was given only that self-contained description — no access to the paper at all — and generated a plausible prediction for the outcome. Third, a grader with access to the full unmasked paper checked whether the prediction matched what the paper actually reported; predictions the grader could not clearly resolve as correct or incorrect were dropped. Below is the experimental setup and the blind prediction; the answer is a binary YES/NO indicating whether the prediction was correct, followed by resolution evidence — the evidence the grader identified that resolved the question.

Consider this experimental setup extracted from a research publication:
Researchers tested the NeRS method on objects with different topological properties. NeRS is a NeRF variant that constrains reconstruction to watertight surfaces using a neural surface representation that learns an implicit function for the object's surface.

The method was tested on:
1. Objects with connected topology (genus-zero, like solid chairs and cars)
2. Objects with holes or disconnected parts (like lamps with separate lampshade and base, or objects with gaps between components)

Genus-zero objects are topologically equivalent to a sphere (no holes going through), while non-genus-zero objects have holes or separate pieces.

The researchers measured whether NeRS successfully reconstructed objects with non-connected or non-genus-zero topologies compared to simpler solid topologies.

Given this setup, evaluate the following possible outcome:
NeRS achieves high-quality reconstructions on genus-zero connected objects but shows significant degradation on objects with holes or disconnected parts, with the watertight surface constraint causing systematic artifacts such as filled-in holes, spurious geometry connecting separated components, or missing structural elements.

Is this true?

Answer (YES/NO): YES